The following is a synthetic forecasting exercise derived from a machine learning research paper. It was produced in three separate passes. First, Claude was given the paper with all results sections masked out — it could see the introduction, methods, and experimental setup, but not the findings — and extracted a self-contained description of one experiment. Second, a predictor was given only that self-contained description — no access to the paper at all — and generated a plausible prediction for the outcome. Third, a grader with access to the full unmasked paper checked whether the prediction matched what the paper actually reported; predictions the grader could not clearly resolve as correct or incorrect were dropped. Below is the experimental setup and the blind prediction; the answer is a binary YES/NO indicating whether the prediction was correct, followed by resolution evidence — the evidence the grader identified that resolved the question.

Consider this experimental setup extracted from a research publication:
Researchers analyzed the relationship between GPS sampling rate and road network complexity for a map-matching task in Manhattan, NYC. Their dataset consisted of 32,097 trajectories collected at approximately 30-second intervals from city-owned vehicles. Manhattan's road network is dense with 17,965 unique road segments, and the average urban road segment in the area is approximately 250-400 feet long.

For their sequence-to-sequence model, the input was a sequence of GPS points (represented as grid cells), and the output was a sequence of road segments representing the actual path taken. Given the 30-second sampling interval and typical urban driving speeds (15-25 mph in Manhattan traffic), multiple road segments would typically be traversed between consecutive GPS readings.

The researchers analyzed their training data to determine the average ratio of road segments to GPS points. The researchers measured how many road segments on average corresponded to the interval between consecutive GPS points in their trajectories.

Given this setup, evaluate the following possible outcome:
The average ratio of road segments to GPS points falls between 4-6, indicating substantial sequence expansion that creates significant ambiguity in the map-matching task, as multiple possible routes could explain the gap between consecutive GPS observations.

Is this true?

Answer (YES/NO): YES